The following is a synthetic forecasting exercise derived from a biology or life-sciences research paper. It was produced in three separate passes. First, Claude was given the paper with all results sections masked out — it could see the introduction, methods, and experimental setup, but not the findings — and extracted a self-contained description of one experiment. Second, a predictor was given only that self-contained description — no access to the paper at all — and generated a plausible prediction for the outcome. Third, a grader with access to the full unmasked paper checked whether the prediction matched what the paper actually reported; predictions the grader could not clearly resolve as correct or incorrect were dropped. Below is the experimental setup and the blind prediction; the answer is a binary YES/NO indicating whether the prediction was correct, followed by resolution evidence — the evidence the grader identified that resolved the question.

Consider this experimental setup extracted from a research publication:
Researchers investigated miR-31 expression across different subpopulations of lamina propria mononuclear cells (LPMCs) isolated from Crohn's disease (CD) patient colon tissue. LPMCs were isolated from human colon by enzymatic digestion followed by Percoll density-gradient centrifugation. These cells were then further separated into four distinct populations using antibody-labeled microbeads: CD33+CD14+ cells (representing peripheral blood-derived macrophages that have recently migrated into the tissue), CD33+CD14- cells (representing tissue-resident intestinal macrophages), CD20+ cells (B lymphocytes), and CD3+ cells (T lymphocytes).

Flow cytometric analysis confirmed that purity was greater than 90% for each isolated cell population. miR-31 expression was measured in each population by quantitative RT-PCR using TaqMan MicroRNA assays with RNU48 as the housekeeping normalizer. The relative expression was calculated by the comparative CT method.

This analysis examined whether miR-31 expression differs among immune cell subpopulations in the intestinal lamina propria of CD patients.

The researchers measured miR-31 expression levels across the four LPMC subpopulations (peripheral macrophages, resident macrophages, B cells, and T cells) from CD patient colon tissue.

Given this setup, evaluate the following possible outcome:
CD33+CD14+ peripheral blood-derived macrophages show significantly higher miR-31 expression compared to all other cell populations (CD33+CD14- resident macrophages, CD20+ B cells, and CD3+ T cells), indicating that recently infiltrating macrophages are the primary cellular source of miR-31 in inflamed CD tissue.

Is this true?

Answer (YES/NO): NO